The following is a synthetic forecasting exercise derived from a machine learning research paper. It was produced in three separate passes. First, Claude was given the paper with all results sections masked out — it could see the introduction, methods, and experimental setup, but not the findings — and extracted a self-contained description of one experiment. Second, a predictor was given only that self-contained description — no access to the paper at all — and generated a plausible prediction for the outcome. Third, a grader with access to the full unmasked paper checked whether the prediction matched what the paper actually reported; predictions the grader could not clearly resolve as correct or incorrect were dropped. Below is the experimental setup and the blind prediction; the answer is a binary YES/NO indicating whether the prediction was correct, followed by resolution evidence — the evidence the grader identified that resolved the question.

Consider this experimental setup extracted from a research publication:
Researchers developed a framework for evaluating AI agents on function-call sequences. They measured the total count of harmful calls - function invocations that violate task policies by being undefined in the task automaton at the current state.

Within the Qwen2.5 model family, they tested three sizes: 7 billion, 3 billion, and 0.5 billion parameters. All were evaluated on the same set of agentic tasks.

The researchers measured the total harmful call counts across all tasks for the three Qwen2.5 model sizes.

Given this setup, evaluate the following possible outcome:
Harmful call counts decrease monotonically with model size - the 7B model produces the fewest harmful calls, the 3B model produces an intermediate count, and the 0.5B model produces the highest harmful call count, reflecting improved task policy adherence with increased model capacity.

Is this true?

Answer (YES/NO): NO